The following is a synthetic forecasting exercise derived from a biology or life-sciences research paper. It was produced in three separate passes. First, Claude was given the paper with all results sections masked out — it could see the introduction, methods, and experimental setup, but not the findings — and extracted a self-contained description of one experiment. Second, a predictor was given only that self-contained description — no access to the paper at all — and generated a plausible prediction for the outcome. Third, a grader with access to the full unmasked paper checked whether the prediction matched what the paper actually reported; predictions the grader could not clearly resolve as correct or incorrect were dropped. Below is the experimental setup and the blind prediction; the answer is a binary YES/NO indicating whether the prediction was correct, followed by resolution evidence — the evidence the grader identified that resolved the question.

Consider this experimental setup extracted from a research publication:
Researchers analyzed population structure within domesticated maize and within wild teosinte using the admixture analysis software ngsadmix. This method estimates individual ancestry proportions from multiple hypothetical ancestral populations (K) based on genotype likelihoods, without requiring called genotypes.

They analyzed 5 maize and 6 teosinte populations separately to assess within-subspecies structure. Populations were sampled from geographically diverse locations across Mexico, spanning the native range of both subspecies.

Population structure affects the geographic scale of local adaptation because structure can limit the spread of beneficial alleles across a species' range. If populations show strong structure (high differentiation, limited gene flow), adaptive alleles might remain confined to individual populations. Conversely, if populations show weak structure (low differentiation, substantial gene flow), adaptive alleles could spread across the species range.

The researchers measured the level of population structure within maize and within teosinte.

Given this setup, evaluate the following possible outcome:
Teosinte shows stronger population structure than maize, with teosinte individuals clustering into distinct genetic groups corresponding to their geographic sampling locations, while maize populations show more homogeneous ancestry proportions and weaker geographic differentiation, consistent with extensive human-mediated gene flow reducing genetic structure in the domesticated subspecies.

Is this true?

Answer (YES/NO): NO